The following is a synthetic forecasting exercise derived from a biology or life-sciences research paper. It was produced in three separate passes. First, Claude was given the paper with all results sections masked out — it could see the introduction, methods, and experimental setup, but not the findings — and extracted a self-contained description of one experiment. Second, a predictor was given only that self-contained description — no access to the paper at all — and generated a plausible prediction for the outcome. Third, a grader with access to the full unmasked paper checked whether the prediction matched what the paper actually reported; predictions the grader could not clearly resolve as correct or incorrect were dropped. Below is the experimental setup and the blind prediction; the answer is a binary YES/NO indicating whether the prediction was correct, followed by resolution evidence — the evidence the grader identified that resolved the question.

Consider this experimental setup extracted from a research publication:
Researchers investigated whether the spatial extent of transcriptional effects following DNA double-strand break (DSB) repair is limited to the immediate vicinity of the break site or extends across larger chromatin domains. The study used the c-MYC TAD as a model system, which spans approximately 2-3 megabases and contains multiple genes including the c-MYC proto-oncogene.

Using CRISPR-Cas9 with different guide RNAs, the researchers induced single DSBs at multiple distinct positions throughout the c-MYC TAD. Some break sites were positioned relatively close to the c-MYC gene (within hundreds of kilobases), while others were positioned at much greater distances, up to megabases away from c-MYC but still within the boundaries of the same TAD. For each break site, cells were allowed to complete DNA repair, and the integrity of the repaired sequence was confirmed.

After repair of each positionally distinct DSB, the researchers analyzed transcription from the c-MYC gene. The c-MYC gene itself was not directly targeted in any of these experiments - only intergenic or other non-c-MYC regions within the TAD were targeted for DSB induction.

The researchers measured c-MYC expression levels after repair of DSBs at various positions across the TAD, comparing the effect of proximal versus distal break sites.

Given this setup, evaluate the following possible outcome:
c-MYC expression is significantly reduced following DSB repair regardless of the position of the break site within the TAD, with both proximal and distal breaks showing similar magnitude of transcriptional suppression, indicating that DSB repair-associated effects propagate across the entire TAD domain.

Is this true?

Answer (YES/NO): NO